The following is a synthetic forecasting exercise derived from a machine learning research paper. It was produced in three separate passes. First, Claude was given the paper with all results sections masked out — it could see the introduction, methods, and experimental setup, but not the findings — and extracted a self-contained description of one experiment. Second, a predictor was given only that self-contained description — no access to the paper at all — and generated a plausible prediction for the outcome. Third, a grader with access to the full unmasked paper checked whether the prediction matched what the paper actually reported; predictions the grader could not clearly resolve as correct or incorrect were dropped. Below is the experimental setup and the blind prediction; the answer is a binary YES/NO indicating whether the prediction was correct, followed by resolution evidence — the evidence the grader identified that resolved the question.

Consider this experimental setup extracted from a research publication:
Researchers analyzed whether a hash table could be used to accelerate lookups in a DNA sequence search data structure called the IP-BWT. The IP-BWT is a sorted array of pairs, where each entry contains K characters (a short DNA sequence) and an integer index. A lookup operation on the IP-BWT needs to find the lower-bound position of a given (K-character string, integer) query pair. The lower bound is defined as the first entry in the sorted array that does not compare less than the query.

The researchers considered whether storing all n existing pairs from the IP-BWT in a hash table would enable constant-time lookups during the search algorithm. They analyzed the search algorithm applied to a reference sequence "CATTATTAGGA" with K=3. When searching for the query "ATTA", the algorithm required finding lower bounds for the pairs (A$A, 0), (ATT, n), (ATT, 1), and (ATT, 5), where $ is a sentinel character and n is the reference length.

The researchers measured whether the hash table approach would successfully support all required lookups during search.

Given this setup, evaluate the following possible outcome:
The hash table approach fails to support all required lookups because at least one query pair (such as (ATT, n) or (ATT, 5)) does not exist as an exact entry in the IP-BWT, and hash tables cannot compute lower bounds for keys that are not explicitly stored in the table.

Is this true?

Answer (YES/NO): YES